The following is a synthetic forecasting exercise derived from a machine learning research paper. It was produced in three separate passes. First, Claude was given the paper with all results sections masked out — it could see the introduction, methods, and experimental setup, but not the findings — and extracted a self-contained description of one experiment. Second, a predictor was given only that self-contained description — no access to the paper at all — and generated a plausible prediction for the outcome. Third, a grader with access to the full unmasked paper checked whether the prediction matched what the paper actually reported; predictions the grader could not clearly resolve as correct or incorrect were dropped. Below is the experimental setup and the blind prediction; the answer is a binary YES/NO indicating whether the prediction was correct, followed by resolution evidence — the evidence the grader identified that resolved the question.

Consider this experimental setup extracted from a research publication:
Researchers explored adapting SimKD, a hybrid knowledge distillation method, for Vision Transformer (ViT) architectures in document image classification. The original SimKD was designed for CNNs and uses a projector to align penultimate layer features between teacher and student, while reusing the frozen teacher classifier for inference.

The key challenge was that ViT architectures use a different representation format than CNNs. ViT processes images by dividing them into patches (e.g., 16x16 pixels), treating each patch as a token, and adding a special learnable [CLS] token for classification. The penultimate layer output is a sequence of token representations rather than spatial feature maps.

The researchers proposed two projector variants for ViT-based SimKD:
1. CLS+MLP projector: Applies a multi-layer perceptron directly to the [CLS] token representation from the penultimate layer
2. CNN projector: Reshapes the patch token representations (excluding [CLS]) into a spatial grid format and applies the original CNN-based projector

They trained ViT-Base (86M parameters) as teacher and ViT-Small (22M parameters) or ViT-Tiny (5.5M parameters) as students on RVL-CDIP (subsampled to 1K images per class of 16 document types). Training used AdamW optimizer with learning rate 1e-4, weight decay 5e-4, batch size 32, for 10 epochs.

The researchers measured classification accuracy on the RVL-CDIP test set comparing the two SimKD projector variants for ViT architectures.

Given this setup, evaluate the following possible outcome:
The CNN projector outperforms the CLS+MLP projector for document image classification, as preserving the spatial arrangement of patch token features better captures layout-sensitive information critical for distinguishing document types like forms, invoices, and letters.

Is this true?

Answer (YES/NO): NO